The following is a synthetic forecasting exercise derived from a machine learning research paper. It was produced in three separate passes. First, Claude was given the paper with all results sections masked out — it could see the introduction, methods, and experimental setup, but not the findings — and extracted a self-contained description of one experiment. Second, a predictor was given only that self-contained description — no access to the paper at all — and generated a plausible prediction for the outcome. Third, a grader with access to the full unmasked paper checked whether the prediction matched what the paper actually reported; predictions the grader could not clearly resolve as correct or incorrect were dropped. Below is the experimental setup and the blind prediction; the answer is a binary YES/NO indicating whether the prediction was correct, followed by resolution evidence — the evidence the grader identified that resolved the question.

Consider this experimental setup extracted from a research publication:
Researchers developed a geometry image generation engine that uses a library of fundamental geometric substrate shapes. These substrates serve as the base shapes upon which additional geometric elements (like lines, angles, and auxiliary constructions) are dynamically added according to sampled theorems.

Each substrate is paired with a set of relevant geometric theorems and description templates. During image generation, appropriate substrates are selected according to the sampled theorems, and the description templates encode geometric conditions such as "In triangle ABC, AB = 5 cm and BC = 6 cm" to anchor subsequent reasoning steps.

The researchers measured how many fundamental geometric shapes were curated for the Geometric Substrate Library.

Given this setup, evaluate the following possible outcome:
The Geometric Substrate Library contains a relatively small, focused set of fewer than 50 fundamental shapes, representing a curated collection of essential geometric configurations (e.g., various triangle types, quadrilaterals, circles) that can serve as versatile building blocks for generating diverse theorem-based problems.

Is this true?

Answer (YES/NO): YES